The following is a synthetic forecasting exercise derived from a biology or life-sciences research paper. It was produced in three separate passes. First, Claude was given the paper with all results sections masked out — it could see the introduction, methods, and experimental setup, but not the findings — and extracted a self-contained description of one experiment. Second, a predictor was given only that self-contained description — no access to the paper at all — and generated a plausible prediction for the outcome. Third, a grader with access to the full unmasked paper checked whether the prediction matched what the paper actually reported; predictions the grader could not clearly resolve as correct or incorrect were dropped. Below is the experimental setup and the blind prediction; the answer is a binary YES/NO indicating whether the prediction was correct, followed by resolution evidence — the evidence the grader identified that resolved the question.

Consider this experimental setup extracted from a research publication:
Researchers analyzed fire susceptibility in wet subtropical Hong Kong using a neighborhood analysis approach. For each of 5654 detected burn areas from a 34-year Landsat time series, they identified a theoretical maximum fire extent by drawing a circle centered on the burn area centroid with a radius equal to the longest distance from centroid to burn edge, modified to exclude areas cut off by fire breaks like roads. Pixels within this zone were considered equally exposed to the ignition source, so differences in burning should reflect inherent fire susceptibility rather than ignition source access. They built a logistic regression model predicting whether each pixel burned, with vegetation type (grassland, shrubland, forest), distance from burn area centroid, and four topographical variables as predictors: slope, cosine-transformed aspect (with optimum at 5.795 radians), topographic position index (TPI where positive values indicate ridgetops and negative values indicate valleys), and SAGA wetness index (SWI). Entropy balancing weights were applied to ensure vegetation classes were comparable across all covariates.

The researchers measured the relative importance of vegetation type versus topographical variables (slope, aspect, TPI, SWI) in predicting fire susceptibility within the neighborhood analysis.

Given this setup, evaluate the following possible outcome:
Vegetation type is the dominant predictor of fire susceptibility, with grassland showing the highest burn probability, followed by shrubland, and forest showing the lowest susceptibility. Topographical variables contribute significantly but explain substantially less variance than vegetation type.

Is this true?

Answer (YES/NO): NO